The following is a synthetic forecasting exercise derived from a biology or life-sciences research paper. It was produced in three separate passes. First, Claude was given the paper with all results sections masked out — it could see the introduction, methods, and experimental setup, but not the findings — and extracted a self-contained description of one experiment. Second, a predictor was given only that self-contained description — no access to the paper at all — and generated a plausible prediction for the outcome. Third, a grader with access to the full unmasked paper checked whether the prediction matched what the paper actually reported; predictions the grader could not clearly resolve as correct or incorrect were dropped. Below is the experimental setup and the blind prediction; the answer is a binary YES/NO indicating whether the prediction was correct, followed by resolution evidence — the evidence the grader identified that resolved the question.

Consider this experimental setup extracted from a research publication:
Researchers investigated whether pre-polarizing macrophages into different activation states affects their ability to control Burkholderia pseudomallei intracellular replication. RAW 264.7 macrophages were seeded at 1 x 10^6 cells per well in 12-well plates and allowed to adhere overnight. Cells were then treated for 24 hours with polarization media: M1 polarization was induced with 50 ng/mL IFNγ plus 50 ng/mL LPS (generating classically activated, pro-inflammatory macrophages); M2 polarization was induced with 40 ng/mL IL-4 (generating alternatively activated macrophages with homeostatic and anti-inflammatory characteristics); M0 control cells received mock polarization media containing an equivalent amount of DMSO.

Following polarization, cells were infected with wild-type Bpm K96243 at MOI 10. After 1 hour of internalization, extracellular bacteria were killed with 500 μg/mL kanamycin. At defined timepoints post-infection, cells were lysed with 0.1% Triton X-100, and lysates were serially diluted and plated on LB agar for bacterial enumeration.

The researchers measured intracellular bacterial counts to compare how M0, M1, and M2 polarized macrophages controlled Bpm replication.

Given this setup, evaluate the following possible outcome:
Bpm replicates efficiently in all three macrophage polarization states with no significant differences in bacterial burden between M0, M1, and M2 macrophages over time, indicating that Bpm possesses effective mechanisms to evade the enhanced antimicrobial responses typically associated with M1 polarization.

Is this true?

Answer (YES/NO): NO